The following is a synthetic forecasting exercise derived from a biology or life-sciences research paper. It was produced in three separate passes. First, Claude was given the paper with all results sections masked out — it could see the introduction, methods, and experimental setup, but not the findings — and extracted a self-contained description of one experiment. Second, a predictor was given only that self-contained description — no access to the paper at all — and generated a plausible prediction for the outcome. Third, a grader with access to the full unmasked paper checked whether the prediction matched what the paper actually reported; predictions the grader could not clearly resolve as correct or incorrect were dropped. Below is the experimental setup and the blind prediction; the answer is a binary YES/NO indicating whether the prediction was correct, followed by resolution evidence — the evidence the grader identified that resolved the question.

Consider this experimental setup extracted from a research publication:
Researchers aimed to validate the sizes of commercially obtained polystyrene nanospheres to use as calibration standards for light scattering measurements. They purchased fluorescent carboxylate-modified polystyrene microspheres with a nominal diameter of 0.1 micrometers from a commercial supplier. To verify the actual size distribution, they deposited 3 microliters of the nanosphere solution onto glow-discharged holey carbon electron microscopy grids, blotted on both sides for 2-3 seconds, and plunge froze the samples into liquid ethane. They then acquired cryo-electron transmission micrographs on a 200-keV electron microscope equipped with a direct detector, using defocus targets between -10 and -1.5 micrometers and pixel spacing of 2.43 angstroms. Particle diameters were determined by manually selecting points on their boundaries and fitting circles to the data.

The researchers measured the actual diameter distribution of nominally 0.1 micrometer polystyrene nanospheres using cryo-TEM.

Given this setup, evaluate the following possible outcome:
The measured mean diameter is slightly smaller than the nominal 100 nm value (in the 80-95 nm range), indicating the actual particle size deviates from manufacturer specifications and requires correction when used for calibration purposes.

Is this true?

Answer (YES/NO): NO